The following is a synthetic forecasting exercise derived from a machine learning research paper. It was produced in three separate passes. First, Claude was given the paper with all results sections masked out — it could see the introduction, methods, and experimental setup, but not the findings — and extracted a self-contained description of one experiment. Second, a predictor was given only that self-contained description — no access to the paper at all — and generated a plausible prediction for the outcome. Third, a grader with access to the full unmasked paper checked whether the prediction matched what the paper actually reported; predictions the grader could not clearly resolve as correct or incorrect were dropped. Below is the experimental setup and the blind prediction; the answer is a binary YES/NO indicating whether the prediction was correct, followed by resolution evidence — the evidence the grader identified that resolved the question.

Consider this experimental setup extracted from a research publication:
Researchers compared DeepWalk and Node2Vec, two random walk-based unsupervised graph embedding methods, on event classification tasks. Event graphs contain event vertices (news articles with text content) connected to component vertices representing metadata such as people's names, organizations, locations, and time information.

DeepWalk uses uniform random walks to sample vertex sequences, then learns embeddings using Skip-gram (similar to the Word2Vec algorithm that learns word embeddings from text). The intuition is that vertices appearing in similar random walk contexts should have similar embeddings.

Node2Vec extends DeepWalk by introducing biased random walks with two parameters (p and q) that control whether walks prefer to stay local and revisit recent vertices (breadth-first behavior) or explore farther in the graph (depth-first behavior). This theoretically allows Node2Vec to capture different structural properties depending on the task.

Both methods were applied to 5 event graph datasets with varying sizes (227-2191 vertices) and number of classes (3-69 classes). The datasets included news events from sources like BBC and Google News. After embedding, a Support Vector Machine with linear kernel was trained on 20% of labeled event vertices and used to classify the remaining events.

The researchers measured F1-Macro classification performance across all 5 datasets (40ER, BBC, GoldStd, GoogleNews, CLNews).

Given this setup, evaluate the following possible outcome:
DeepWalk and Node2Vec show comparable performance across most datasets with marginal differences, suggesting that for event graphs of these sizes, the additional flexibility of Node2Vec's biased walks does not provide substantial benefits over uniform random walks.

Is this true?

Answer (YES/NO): YES